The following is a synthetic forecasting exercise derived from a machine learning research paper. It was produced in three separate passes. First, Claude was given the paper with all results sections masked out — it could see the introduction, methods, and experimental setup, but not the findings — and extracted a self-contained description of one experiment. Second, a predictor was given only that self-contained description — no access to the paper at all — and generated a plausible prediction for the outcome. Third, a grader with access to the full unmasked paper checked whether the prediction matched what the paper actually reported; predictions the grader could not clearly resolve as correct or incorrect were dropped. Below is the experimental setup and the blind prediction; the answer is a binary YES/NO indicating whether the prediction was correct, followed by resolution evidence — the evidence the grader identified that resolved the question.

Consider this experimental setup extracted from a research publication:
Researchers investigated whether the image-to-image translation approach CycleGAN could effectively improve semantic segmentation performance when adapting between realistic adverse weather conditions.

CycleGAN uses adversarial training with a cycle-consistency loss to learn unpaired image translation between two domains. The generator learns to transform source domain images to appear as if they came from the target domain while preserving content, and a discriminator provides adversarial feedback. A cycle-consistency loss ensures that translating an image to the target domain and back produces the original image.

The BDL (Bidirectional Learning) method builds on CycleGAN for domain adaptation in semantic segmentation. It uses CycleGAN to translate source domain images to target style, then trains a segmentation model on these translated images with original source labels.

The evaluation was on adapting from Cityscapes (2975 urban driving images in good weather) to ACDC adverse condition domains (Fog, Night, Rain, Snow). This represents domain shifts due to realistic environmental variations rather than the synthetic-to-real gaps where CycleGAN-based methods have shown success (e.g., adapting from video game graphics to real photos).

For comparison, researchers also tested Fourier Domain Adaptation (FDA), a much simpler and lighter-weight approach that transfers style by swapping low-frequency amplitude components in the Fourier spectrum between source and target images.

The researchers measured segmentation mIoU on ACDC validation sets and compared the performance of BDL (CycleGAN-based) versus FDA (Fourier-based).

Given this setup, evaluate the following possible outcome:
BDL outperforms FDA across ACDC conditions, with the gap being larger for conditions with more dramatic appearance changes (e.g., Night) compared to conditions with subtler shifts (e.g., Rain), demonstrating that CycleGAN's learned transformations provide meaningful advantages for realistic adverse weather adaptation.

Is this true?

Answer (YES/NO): NO